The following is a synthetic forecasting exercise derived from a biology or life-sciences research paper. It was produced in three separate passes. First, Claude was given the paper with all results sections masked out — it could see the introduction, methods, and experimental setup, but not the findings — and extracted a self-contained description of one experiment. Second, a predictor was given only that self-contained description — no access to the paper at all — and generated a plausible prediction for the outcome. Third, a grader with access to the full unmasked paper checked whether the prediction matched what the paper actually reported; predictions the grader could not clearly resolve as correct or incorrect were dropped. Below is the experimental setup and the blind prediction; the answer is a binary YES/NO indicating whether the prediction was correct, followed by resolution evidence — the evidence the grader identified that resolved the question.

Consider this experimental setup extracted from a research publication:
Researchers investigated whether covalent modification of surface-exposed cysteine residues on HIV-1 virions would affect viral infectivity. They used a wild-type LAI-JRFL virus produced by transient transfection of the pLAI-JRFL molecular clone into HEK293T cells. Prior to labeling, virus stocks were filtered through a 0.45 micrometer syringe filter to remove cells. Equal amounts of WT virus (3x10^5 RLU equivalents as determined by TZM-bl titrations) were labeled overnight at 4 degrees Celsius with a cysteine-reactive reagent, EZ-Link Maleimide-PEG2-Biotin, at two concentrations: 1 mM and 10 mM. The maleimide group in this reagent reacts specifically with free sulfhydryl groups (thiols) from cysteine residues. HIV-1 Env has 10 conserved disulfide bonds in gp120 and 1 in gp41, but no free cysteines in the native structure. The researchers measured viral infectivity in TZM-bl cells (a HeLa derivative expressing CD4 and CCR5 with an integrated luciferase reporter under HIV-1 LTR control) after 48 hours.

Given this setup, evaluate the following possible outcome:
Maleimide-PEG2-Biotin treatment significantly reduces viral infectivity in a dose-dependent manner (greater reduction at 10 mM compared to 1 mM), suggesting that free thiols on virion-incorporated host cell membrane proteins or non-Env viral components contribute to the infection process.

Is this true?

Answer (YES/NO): NO